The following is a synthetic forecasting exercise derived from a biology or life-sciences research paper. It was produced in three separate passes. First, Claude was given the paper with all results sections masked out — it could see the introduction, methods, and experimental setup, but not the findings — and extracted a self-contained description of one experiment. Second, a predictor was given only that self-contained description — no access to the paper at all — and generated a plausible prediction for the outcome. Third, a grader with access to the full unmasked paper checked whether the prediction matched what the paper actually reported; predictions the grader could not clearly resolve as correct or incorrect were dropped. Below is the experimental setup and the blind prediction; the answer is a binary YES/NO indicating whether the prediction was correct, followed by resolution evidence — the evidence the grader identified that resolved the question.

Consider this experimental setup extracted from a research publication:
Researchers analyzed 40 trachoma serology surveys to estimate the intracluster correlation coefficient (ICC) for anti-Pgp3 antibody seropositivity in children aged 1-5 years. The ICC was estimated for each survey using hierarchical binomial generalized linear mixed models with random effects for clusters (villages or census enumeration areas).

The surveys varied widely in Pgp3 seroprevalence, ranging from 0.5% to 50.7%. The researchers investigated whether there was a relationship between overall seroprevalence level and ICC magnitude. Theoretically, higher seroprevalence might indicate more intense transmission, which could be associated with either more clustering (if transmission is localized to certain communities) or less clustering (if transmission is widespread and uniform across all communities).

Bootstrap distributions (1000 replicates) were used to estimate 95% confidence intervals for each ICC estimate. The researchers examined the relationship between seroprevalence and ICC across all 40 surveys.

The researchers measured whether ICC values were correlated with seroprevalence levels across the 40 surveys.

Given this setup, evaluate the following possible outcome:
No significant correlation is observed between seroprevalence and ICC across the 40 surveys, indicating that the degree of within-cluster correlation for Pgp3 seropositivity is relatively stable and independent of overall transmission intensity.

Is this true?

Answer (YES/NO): YES